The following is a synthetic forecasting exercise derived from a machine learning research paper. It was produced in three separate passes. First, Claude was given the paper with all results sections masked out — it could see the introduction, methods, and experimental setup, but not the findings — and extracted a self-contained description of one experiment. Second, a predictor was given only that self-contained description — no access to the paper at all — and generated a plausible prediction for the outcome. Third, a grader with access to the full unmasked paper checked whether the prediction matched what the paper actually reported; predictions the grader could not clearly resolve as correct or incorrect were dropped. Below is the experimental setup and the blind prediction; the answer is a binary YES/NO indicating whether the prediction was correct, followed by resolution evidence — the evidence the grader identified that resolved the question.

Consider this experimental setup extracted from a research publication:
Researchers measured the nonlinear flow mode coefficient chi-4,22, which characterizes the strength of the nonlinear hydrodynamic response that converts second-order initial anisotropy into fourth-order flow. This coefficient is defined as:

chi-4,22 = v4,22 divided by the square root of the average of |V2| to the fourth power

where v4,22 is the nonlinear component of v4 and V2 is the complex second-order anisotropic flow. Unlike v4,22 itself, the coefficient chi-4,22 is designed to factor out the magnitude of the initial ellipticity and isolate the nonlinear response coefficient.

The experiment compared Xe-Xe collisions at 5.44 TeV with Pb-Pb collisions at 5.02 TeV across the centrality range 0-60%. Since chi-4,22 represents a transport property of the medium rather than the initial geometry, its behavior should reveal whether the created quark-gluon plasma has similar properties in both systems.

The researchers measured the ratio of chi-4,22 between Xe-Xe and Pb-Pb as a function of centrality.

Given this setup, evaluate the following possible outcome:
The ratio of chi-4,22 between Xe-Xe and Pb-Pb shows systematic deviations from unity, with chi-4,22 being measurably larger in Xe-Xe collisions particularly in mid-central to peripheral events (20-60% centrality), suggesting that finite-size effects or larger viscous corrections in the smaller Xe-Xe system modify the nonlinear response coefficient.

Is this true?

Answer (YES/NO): NO